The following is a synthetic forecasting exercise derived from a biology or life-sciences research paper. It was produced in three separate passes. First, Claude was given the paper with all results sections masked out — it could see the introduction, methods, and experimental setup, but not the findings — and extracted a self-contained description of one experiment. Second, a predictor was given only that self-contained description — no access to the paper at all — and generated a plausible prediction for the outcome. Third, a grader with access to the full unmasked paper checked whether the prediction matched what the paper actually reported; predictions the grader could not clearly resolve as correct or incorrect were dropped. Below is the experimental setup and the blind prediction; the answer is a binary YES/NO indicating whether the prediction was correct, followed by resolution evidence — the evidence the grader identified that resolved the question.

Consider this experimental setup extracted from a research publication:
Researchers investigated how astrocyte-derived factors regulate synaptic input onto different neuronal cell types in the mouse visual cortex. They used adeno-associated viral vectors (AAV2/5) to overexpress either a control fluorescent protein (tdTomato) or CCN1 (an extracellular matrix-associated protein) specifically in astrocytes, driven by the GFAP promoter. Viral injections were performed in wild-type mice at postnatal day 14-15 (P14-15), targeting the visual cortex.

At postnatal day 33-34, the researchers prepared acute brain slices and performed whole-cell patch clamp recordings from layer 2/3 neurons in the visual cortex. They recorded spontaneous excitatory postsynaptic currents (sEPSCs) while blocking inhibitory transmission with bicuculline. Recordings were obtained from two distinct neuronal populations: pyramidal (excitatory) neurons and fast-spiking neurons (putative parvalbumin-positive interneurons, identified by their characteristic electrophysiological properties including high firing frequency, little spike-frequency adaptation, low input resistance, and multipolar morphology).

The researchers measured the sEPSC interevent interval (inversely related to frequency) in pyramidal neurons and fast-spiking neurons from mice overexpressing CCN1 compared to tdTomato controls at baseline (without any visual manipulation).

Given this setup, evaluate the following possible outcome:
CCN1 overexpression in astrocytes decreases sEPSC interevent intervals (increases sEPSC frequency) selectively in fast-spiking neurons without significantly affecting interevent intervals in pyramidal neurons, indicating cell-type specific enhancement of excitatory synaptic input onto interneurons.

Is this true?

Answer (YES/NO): NO